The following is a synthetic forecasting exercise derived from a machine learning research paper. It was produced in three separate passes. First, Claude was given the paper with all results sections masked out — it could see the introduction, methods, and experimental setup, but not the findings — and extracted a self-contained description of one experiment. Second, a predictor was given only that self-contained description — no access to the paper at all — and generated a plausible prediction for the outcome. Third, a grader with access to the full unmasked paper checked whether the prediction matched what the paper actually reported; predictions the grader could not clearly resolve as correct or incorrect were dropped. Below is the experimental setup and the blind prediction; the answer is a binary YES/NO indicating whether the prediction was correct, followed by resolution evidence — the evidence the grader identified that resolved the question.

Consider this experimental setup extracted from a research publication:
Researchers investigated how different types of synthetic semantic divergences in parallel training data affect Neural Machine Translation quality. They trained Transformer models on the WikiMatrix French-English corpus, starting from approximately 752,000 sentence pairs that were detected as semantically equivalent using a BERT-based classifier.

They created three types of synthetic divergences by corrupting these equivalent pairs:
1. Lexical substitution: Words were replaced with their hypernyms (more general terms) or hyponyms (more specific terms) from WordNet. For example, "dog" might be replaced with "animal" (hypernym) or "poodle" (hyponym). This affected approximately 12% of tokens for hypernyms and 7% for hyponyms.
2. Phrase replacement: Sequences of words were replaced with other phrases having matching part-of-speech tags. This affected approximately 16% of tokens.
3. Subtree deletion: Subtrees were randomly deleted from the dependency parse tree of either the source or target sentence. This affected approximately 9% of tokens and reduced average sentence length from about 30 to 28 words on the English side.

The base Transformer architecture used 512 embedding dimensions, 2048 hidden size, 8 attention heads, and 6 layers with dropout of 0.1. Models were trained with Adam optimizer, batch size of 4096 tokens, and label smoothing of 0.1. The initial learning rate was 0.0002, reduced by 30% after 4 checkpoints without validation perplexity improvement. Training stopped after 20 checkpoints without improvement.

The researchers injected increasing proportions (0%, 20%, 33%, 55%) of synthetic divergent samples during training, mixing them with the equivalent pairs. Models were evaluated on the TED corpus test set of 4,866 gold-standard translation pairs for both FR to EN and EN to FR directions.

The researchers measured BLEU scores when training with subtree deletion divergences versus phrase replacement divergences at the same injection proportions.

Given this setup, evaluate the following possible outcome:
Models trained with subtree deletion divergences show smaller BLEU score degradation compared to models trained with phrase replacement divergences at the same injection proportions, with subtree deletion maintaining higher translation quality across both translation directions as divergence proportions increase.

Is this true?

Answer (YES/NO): NO